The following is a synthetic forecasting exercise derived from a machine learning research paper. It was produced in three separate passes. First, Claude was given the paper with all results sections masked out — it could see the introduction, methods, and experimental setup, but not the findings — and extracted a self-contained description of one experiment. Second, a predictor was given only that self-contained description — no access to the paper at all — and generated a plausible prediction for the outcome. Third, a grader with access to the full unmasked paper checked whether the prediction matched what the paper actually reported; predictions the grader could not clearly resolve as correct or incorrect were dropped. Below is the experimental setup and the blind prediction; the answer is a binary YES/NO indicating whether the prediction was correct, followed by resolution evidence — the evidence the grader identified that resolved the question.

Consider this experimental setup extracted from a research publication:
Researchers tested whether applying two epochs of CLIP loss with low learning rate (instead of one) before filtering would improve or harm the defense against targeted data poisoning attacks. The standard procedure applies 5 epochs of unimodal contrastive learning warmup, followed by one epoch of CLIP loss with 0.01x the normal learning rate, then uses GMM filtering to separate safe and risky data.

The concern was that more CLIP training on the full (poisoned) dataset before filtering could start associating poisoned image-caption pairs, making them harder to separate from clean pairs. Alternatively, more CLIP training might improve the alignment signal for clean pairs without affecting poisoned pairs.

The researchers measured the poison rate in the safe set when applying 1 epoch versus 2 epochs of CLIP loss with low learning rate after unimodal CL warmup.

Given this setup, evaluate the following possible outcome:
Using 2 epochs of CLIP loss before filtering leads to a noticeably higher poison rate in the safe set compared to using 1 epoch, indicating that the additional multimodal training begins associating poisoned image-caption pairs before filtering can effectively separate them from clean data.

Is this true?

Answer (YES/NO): YES